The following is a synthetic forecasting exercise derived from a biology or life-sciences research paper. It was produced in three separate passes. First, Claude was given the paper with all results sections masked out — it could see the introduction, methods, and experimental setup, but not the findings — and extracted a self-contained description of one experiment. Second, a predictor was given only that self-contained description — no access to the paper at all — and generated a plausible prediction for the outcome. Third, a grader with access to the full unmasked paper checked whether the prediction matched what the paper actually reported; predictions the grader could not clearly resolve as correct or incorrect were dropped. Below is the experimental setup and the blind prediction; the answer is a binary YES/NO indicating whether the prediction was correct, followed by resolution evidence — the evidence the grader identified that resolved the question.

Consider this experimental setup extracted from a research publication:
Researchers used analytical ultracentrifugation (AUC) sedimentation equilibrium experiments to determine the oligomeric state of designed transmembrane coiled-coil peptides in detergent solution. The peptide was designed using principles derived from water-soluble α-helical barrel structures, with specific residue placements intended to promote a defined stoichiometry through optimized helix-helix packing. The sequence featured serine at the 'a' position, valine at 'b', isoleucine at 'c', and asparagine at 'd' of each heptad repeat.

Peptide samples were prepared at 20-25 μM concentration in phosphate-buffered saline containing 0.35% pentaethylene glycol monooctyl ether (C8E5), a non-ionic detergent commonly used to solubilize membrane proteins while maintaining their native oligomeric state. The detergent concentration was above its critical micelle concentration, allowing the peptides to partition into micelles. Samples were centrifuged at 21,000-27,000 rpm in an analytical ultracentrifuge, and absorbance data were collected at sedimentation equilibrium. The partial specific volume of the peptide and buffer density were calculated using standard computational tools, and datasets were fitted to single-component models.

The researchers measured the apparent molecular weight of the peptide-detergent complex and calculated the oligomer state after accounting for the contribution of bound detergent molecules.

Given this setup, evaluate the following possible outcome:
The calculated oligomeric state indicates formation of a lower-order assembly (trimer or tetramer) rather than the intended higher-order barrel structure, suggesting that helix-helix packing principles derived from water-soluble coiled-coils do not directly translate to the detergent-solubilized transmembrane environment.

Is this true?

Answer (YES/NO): NO